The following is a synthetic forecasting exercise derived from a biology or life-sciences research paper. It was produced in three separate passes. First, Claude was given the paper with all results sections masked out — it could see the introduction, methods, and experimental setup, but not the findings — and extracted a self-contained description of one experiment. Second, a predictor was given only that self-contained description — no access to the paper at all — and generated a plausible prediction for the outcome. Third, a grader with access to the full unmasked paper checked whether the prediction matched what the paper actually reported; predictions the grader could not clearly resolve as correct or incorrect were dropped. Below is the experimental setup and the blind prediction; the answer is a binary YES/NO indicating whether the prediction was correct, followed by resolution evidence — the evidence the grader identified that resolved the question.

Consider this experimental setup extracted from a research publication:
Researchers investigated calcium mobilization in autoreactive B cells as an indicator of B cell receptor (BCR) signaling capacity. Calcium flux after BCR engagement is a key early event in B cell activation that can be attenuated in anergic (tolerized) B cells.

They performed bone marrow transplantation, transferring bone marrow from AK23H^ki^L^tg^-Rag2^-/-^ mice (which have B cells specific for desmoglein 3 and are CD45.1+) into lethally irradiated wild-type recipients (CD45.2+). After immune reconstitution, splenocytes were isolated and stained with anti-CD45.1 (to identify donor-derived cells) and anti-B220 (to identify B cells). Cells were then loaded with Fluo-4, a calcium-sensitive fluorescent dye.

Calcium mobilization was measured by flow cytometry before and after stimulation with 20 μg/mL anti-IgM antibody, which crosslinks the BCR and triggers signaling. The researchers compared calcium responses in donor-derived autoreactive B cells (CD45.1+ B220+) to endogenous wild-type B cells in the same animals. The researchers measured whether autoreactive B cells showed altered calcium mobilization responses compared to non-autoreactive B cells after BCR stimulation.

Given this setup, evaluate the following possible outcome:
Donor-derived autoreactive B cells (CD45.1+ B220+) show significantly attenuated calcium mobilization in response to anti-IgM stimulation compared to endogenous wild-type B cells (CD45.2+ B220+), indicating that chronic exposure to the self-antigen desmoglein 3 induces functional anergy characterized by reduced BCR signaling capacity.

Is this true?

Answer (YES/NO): NO